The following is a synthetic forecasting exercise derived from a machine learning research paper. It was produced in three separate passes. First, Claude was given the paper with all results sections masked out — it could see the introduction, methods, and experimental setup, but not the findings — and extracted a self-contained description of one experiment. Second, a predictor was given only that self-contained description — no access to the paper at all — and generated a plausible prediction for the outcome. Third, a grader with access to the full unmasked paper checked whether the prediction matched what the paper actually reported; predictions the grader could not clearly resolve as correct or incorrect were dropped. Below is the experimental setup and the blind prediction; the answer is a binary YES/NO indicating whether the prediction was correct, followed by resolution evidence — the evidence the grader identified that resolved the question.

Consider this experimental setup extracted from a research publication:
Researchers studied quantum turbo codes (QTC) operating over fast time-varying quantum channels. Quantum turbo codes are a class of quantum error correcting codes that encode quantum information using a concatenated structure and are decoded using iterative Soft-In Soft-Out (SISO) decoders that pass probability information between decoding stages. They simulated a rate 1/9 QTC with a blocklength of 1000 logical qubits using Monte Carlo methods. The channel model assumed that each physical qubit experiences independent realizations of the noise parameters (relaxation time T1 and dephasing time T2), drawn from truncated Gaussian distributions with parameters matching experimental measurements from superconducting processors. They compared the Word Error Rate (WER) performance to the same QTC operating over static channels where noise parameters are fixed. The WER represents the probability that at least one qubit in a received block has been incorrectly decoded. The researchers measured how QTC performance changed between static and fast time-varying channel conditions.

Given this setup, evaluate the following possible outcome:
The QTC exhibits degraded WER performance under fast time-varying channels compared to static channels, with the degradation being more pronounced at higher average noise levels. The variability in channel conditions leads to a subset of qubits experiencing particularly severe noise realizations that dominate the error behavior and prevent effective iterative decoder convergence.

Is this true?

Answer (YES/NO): NO